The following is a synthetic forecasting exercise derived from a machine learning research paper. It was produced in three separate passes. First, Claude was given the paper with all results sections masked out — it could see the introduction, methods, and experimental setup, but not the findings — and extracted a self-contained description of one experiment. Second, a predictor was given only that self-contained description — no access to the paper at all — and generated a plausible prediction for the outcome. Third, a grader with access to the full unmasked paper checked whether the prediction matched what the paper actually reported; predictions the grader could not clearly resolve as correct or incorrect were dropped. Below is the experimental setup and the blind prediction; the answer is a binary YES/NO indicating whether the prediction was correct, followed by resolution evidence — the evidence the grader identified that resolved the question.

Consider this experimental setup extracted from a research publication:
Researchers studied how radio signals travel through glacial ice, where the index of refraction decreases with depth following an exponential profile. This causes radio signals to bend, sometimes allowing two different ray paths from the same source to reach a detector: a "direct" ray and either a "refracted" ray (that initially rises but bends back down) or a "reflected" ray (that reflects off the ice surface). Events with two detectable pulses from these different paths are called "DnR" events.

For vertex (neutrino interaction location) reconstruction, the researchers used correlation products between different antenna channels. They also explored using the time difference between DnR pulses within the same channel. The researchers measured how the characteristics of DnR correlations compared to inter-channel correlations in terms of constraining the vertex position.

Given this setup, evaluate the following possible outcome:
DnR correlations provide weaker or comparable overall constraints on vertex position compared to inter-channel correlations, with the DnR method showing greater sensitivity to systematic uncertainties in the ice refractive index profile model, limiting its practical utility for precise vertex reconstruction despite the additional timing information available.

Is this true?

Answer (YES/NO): NO